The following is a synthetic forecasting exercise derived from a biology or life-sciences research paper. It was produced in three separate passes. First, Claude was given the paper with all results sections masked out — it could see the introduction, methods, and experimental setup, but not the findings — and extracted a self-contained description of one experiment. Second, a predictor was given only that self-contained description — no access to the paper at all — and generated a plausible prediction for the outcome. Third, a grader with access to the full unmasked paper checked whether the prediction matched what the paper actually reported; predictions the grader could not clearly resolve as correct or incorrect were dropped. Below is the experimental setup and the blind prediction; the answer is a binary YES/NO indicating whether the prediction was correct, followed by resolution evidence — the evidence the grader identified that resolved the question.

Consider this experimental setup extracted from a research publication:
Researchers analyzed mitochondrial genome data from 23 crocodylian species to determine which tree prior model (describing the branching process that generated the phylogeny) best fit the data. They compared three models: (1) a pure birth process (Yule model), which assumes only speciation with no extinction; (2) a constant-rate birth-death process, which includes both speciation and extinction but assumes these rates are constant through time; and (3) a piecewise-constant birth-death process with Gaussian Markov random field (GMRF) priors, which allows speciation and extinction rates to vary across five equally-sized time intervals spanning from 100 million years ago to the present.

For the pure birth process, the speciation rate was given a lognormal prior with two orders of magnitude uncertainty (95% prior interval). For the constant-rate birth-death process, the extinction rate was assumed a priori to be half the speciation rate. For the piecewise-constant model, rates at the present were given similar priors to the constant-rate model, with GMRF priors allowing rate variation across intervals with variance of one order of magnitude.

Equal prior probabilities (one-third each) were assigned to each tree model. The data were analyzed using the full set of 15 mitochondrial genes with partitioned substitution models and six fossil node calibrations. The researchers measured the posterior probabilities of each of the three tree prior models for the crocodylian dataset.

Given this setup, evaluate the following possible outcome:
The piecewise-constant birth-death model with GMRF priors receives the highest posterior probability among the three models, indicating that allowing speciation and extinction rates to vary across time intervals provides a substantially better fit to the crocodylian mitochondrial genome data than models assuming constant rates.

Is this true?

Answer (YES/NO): NO